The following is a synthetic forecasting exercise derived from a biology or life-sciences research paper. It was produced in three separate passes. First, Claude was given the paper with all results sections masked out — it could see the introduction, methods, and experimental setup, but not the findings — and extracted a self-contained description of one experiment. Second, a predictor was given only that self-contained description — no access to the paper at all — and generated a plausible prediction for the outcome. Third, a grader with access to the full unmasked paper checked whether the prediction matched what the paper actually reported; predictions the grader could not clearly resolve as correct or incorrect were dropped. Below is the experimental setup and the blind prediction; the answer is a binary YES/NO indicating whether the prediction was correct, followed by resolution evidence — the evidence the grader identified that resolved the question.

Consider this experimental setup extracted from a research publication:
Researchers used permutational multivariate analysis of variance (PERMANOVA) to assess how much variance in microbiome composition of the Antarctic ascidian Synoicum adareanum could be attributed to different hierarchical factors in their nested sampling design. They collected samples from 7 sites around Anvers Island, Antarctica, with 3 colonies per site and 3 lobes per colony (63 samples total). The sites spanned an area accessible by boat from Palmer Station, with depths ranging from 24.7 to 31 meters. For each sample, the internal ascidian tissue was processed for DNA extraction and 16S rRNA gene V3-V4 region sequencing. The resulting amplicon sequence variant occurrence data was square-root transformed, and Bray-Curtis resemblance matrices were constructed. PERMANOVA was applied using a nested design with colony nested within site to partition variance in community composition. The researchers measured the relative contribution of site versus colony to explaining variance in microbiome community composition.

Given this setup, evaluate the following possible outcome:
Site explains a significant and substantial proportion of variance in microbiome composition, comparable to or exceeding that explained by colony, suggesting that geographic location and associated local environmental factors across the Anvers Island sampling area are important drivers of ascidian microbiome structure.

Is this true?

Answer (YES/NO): YES